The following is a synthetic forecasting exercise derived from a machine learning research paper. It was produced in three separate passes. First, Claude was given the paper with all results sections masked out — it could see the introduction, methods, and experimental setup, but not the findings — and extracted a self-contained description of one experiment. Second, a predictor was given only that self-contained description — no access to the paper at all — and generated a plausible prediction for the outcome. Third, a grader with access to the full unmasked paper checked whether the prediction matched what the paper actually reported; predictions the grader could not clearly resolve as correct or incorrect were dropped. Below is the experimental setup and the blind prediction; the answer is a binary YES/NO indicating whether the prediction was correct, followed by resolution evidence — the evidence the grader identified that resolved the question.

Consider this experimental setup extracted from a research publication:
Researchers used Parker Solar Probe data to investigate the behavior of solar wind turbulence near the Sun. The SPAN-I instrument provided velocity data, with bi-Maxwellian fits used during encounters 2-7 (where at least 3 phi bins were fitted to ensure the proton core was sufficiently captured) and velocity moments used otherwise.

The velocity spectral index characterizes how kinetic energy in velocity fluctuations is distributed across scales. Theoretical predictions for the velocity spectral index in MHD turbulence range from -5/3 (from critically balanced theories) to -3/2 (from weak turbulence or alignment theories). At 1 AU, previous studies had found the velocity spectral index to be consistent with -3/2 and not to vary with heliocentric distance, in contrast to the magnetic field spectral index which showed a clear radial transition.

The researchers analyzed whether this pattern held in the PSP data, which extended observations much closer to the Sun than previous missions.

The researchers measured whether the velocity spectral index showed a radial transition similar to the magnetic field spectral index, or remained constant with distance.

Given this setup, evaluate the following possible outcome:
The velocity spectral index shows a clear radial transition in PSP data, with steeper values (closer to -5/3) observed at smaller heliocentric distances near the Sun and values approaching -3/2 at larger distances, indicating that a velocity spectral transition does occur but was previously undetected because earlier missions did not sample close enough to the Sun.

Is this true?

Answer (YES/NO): NO